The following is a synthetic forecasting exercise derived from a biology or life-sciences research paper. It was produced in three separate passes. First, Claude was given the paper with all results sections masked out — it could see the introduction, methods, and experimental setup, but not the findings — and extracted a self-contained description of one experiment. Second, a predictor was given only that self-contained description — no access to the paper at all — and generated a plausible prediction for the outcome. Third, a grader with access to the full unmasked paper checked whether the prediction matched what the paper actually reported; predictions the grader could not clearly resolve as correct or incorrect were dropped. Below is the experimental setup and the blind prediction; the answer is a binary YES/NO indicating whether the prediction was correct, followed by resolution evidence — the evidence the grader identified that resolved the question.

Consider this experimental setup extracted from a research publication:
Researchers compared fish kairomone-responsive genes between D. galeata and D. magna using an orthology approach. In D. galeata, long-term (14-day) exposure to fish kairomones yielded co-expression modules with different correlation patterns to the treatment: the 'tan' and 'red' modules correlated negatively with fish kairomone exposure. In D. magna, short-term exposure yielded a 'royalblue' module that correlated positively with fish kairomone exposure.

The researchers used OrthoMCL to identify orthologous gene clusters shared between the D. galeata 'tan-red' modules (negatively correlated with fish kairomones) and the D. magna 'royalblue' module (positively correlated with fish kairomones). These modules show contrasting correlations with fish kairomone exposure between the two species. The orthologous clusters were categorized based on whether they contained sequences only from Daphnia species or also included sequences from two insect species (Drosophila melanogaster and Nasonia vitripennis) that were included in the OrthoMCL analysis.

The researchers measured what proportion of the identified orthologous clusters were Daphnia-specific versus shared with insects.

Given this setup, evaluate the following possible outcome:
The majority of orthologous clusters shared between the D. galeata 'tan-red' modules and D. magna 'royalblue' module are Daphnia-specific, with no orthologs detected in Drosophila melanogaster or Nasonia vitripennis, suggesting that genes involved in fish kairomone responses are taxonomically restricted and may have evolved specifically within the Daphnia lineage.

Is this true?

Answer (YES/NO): YES